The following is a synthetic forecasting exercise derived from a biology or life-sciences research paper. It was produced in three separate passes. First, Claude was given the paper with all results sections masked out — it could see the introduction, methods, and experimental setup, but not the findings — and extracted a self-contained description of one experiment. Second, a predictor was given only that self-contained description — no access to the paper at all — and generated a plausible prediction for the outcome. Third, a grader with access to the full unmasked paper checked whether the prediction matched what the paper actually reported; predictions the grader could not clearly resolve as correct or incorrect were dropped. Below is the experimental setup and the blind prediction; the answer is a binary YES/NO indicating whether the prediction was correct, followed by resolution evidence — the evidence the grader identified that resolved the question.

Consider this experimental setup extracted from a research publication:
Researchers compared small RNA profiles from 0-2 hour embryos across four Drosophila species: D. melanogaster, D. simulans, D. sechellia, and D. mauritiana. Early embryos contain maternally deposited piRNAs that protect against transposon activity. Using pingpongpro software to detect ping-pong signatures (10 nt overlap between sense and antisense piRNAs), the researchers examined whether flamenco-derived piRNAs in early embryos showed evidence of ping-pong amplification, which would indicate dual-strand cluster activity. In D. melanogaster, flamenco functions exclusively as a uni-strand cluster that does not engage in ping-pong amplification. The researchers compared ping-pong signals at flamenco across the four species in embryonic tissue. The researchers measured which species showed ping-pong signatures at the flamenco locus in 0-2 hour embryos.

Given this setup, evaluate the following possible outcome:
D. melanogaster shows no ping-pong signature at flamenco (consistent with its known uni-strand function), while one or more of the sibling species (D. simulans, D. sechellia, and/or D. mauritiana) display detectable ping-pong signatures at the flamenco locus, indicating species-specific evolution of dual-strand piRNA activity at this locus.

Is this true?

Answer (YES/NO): YES